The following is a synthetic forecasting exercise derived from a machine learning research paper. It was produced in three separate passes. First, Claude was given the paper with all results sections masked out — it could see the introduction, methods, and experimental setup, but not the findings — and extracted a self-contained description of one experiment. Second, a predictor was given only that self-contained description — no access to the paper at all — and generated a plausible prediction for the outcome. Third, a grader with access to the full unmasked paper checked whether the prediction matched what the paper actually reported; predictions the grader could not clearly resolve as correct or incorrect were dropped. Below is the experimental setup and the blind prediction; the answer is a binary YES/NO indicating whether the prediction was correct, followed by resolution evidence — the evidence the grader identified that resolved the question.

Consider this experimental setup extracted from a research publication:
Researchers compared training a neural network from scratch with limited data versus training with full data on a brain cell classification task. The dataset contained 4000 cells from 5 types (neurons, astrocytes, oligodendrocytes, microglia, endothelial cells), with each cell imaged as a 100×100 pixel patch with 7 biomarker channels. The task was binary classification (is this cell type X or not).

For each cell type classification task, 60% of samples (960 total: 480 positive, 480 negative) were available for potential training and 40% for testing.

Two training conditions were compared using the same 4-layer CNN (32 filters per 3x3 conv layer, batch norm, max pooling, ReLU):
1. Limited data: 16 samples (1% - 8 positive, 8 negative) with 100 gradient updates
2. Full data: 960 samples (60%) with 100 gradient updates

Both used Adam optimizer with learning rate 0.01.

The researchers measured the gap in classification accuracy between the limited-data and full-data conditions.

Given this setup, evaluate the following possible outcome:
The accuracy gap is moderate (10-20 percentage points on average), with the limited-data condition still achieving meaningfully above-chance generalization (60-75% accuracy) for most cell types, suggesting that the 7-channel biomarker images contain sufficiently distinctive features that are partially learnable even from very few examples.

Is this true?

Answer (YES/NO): NO